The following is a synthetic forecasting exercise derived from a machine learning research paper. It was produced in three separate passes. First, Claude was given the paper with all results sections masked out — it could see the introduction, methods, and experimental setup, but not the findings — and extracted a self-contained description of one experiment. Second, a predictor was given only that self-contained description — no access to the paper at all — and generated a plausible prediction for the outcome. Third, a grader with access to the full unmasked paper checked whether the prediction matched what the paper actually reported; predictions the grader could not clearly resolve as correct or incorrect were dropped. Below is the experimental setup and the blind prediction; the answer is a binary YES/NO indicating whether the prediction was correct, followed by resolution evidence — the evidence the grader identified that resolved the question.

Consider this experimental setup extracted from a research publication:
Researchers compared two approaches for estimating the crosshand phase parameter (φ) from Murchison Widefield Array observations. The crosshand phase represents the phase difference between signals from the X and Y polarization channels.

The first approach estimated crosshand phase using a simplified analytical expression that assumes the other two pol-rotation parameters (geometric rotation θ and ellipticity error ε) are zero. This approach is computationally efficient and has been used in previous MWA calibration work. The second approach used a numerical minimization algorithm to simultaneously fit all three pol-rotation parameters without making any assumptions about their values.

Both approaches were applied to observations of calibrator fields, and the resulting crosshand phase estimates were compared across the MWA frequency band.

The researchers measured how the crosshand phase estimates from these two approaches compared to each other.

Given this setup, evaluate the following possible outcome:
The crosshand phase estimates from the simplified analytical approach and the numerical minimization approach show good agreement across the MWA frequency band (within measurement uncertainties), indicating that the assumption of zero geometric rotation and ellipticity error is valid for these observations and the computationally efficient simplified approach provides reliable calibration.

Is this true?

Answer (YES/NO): YES